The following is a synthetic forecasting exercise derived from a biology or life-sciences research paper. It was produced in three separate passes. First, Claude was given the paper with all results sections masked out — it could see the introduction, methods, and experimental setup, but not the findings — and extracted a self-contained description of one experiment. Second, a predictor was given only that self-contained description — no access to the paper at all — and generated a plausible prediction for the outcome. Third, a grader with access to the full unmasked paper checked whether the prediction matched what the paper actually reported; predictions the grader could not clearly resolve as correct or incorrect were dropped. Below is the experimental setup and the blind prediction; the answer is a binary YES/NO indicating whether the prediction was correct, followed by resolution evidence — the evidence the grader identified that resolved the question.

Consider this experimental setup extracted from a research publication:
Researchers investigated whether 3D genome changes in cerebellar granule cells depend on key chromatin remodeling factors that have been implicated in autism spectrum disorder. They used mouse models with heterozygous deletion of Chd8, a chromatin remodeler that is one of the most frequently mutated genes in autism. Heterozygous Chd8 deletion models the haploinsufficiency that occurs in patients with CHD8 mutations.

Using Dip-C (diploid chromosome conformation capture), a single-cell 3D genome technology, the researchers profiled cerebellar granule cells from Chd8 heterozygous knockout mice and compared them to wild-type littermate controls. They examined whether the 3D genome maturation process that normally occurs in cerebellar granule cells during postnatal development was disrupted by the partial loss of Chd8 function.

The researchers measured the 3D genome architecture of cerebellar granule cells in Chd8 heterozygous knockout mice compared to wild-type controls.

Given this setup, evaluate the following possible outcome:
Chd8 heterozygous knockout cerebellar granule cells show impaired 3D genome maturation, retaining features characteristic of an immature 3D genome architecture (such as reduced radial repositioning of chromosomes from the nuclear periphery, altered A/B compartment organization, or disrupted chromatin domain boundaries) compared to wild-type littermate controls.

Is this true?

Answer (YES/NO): NO